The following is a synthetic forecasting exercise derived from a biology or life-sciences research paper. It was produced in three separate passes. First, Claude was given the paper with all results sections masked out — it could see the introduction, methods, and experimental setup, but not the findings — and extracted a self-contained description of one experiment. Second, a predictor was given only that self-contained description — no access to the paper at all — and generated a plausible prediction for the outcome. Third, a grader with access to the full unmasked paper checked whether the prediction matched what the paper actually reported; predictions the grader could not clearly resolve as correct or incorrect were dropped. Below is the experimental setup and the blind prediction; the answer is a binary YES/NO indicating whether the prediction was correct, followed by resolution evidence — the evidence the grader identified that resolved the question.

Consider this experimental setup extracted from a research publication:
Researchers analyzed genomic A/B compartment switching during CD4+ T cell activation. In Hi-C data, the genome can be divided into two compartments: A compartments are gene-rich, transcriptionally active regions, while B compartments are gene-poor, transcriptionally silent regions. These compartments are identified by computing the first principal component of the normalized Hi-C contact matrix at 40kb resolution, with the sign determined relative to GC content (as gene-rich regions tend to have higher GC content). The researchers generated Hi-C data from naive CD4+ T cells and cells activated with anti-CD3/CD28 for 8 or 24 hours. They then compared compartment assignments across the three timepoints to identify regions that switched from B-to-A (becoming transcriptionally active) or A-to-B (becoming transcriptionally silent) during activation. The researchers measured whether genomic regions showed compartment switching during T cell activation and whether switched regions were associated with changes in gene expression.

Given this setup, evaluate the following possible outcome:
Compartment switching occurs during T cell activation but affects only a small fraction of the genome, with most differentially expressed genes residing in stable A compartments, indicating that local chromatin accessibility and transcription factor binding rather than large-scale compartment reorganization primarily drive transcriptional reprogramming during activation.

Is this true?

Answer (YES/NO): NO